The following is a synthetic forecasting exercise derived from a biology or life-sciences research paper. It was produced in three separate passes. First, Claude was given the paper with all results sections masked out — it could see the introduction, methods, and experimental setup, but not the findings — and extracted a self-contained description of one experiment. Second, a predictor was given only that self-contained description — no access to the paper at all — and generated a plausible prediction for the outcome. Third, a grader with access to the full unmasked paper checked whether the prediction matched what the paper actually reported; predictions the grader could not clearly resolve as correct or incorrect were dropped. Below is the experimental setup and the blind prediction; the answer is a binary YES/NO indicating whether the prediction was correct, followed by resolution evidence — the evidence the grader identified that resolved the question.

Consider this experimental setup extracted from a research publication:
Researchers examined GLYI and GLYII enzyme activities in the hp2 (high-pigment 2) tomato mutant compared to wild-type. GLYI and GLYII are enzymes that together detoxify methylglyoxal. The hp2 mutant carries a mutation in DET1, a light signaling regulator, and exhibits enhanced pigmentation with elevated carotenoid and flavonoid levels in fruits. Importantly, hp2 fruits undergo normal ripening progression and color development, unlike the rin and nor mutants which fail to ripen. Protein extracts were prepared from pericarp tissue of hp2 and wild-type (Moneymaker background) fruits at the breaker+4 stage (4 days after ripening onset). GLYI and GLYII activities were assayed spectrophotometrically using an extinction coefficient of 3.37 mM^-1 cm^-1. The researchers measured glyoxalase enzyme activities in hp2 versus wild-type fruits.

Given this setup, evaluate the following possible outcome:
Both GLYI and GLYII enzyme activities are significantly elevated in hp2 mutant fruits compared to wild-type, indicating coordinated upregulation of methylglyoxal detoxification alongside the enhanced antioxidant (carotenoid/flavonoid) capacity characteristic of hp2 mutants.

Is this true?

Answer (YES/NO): NO